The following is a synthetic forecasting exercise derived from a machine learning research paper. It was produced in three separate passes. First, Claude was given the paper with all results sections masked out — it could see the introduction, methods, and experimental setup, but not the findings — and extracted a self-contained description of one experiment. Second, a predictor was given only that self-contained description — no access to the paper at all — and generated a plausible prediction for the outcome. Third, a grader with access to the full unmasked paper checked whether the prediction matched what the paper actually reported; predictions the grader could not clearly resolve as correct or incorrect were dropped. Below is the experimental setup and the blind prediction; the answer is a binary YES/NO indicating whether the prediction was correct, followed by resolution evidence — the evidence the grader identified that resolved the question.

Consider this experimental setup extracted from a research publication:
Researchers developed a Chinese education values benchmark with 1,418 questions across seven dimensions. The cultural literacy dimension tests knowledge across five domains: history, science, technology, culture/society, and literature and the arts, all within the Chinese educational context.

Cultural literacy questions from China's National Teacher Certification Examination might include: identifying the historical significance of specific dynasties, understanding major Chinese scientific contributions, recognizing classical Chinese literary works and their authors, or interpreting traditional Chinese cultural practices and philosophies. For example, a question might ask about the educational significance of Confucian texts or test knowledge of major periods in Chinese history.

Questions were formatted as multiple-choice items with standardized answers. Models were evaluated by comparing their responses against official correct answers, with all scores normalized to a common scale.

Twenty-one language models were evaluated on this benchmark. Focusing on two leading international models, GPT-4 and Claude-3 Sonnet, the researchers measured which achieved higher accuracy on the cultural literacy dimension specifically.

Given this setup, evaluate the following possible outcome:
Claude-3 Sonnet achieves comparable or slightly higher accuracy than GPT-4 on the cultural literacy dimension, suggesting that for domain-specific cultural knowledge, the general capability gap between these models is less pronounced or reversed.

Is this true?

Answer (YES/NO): NO